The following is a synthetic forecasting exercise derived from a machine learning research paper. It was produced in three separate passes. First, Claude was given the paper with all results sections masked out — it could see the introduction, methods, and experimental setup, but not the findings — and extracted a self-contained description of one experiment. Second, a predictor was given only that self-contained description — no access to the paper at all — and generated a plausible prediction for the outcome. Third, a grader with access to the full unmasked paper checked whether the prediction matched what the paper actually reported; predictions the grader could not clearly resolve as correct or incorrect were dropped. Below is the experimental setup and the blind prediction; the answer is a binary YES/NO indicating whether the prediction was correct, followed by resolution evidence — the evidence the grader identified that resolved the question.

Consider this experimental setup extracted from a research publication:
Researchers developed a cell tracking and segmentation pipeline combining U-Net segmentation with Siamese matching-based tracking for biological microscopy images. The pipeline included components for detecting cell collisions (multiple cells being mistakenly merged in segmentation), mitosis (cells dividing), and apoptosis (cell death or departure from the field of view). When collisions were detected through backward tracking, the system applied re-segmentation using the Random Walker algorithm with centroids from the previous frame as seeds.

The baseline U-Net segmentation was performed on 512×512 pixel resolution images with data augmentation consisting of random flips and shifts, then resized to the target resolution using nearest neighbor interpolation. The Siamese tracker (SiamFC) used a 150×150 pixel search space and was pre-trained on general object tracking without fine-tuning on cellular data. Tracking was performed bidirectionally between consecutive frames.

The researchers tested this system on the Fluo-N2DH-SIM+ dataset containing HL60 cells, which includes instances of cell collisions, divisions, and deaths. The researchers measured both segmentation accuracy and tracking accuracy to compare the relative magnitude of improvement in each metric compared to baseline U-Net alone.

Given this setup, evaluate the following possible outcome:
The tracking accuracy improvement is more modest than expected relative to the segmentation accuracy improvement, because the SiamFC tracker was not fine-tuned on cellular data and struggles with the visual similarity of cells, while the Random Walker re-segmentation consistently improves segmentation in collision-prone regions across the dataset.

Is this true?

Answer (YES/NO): NO